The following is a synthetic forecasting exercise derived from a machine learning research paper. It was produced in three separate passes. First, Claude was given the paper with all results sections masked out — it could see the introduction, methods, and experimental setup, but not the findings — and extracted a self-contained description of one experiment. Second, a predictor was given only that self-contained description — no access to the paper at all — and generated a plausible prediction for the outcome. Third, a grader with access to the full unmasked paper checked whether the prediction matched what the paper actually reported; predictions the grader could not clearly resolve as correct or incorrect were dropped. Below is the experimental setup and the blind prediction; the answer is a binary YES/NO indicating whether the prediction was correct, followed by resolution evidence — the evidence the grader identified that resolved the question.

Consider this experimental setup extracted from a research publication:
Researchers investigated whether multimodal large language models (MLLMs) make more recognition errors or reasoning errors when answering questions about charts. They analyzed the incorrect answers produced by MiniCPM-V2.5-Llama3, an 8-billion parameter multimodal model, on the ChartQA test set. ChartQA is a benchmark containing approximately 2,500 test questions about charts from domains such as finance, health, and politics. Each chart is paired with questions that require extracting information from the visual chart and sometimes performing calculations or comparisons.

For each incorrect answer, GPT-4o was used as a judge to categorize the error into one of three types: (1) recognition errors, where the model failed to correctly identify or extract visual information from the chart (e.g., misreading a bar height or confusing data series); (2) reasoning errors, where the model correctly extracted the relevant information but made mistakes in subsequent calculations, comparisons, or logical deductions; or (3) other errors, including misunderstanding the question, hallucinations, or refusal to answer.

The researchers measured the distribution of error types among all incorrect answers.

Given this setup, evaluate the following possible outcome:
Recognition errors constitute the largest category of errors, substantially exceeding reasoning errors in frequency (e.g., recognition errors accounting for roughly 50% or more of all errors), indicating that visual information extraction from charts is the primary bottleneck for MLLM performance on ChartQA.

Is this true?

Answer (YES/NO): YES